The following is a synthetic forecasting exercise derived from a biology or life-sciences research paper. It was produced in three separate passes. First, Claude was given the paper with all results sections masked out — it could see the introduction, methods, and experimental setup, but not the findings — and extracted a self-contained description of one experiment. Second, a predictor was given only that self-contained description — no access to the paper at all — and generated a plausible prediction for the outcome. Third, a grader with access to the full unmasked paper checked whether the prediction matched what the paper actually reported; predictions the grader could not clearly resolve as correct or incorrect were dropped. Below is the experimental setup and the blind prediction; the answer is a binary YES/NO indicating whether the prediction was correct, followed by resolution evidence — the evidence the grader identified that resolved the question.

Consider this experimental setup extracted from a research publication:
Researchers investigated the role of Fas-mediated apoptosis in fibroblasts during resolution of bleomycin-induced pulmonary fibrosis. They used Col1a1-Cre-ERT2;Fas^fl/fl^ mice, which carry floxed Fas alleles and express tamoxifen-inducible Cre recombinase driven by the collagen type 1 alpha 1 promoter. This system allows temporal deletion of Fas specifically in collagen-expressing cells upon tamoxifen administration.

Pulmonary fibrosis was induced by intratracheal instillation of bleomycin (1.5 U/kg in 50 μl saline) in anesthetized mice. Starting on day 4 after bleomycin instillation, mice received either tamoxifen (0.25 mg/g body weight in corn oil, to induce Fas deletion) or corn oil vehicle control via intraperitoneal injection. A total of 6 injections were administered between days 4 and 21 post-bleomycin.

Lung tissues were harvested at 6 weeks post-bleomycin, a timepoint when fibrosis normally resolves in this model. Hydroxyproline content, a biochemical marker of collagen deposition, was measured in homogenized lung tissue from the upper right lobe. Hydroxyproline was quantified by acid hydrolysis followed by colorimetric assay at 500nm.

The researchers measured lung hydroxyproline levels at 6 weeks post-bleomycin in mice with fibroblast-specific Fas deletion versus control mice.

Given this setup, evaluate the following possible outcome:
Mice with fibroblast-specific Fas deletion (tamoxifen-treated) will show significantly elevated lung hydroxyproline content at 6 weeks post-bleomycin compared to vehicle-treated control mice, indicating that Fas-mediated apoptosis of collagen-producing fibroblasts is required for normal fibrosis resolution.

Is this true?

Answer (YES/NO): YES